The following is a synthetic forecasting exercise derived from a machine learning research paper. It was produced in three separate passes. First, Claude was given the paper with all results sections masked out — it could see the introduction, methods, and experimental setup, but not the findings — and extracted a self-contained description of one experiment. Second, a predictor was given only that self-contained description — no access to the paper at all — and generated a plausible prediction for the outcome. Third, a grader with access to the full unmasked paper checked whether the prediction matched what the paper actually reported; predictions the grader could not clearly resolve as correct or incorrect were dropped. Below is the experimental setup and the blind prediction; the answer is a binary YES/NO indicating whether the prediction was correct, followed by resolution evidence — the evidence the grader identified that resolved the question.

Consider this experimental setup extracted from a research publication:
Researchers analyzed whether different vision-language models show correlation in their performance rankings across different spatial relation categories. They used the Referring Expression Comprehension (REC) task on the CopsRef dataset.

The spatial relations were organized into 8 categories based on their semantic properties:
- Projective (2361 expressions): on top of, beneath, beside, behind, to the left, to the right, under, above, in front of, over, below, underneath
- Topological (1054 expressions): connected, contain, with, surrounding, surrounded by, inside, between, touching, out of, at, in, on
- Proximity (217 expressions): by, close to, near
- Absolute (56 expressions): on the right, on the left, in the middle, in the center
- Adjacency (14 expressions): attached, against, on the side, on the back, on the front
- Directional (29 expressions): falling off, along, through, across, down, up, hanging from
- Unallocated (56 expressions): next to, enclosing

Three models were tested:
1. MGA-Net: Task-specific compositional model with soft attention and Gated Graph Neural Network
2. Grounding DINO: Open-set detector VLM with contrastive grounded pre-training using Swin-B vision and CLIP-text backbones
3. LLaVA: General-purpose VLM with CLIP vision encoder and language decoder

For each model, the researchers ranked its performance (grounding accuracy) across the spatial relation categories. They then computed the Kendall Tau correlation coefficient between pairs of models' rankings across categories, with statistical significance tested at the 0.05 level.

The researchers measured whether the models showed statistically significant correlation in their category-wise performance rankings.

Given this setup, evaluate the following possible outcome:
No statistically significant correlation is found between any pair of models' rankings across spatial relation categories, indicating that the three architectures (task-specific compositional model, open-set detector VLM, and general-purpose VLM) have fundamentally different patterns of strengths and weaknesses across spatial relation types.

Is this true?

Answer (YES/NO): NO